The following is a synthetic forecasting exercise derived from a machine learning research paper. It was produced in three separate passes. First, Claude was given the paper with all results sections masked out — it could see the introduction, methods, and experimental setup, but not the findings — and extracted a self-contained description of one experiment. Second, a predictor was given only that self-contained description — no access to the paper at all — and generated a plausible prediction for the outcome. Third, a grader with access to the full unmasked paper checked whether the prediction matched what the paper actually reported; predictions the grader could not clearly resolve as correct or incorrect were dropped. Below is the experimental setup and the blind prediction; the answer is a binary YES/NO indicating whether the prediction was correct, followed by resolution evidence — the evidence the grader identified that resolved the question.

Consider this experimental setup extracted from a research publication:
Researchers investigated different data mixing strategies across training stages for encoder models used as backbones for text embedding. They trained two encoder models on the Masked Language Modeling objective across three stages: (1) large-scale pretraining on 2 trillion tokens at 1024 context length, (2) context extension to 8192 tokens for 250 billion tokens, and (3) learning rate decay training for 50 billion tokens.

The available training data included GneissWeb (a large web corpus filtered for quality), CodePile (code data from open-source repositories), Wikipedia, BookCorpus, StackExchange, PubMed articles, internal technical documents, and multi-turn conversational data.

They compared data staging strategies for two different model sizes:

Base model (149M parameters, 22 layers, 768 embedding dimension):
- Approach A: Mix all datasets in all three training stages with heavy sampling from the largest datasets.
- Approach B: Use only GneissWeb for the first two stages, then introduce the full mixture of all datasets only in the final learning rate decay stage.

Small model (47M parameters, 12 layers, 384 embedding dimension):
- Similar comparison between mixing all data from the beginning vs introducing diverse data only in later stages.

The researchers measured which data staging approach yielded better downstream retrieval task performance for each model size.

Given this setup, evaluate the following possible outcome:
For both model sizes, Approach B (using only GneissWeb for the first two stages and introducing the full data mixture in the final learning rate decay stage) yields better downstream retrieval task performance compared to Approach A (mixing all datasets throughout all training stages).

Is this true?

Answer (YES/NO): NO